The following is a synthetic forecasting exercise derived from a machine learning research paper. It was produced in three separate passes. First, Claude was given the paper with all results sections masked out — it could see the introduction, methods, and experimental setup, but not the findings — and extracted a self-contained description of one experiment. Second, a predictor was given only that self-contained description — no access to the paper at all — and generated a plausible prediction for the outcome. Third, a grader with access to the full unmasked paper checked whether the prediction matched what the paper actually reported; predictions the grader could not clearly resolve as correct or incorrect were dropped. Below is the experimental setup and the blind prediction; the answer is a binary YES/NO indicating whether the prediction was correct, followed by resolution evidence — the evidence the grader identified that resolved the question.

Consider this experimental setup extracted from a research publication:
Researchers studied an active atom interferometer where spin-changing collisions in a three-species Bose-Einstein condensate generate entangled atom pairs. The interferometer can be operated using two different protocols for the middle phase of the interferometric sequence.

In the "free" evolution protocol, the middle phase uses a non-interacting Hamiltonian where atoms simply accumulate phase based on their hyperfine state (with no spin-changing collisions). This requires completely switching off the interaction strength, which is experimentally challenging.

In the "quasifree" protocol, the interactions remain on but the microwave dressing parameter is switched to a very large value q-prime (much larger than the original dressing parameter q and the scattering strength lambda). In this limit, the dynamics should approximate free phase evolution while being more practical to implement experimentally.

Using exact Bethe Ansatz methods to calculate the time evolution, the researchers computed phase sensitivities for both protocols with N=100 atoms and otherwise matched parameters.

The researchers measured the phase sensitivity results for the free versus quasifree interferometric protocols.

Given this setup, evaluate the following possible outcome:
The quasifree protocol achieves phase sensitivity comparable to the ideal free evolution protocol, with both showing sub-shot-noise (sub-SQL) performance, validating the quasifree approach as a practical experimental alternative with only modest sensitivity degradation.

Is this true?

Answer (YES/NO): YES